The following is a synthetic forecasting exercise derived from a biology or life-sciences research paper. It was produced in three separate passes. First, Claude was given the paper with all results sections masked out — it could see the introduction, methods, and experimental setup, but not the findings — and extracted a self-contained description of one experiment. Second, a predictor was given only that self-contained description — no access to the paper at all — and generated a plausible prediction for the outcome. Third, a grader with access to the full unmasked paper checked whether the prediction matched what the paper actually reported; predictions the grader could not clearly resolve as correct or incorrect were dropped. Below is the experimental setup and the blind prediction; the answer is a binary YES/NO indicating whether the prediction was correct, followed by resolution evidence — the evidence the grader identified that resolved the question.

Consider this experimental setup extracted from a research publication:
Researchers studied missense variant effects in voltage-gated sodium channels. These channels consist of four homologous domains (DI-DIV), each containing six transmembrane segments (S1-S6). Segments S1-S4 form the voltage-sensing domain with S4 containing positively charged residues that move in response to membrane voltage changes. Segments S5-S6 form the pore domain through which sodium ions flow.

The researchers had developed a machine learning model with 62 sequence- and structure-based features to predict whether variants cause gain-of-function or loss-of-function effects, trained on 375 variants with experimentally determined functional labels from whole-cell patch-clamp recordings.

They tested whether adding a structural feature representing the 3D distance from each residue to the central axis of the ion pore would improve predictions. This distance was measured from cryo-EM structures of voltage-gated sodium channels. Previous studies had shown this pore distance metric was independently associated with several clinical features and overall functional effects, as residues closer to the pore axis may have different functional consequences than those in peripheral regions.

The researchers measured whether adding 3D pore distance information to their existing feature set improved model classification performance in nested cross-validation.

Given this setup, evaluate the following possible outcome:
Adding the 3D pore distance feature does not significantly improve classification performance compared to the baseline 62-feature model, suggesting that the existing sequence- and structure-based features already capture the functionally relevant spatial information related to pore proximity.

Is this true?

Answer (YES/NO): YES